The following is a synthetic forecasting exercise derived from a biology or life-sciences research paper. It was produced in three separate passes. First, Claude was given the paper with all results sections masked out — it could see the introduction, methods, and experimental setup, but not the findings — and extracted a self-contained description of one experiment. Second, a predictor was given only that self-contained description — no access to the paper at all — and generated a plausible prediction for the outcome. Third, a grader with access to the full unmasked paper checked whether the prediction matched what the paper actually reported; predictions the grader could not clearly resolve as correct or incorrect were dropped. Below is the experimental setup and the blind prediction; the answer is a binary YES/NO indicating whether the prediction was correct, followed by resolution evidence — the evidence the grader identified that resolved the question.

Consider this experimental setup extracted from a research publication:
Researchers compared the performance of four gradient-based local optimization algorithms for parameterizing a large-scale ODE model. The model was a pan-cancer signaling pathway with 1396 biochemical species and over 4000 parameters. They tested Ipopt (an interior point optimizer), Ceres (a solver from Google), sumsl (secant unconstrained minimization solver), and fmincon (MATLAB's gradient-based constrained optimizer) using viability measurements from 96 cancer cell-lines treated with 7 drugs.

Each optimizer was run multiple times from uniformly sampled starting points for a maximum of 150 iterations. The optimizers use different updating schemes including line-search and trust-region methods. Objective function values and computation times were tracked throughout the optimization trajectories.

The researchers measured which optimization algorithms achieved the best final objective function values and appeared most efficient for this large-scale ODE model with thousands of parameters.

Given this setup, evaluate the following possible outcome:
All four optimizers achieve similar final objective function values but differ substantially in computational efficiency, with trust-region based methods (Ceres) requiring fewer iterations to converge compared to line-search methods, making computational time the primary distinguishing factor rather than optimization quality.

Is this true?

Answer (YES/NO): NO